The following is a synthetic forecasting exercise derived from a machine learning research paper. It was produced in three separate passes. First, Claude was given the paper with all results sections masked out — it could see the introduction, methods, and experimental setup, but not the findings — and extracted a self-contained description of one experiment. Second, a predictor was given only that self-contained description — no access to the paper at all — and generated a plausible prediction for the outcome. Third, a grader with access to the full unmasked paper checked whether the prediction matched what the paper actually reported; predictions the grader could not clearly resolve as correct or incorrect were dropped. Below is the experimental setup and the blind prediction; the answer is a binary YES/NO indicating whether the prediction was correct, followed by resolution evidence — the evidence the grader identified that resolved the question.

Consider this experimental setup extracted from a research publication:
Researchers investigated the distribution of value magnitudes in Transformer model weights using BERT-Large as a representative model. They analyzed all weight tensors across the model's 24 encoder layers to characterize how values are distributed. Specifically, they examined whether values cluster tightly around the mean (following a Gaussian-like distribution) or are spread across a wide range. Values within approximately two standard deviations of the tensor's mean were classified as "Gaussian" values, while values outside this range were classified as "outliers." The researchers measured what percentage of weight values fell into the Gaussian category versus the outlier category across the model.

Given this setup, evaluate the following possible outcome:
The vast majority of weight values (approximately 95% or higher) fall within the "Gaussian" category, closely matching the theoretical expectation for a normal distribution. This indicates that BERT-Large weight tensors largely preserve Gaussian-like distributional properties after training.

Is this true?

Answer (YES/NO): YES